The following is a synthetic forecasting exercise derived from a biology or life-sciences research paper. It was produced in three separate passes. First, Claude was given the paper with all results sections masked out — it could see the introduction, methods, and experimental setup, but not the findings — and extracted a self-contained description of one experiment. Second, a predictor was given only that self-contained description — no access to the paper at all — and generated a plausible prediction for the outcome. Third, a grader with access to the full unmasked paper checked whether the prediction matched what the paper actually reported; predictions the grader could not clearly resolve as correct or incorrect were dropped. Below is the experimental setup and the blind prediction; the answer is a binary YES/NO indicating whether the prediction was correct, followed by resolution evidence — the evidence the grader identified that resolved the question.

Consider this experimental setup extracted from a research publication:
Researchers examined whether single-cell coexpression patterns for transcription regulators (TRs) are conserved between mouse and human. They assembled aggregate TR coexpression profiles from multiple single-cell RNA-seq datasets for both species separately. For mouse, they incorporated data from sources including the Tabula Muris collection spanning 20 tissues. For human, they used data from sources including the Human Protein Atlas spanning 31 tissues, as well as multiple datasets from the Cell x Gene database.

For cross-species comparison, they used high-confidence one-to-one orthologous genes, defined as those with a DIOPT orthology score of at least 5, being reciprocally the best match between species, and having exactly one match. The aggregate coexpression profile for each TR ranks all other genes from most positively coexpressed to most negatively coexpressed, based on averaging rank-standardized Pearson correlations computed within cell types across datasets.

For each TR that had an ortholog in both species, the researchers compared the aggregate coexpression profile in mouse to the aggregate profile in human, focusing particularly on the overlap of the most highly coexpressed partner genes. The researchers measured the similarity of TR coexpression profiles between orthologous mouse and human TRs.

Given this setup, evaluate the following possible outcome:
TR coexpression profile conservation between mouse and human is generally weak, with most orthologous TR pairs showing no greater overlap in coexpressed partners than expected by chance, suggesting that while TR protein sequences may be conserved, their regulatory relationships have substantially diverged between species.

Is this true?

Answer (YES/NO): NO